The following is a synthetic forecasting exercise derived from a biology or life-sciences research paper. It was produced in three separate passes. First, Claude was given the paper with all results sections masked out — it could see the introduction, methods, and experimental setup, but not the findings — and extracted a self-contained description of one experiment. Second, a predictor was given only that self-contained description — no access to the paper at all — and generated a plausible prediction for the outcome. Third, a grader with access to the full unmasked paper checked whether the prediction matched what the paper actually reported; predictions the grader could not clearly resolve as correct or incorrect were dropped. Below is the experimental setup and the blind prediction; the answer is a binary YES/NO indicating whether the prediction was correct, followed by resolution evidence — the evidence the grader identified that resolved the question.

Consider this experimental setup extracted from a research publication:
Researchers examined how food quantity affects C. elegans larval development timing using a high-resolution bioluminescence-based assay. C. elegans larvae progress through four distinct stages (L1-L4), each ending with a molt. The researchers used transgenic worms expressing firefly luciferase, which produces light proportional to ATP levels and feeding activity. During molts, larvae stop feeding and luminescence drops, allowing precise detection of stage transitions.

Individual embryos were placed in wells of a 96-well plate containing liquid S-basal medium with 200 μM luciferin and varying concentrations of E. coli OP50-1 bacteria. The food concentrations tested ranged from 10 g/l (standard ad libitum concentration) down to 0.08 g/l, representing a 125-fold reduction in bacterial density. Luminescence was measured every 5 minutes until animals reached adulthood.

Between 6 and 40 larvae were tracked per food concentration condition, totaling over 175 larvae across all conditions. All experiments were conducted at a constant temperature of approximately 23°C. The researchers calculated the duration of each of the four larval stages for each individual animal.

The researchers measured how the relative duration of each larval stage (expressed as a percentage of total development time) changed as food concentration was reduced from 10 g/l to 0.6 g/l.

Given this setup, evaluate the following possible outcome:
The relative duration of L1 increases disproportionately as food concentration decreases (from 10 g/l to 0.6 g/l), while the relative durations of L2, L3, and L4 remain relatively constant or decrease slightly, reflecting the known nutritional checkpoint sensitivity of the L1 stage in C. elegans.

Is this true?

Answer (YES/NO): NO